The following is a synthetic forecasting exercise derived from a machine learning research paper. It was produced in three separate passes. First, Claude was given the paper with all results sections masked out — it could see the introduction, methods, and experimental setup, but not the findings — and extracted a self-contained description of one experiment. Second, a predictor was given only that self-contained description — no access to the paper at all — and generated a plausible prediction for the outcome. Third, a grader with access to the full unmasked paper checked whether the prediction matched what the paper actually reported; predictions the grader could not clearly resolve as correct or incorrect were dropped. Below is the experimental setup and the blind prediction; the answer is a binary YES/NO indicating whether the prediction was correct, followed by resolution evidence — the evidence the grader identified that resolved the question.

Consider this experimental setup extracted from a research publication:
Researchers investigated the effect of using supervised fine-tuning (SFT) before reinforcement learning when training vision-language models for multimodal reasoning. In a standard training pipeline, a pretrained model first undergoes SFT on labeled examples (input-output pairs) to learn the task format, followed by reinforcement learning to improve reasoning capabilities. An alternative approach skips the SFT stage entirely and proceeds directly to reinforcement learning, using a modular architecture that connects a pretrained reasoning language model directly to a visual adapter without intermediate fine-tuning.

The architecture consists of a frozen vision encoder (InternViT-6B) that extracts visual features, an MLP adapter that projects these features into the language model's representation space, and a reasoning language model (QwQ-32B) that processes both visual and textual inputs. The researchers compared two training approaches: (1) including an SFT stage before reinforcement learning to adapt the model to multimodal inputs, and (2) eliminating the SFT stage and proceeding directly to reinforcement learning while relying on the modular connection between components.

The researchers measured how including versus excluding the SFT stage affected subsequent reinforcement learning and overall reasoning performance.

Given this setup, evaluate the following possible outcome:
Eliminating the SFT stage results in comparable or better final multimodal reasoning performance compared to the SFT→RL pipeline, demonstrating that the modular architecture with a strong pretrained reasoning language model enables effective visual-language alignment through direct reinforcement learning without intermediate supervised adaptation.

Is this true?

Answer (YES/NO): YES